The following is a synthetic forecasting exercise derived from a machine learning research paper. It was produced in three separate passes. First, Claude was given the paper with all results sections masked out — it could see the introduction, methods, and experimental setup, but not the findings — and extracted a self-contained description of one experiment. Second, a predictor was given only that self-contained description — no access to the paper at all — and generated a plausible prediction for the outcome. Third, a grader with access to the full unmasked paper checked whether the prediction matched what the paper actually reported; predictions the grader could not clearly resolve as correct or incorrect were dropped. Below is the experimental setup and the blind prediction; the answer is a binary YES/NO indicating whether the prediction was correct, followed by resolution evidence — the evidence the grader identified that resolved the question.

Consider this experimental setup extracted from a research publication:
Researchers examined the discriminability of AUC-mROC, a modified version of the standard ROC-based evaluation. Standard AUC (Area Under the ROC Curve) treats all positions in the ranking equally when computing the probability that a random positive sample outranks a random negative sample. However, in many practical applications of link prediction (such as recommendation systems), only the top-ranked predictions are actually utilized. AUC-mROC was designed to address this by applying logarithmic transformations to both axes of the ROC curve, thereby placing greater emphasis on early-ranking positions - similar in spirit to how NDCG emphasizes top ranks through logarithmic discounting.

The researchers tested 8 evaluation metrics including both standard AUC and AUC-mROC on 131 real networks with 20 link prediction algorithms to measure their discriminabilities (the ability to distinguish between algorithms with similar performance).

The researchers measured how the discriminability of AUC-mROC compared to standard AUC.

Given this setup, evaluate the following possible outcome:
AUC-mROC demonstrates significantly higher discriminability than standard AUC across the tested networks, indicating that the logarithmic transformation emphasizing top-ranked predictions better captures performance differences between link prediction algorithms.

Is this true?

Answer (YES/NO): NO